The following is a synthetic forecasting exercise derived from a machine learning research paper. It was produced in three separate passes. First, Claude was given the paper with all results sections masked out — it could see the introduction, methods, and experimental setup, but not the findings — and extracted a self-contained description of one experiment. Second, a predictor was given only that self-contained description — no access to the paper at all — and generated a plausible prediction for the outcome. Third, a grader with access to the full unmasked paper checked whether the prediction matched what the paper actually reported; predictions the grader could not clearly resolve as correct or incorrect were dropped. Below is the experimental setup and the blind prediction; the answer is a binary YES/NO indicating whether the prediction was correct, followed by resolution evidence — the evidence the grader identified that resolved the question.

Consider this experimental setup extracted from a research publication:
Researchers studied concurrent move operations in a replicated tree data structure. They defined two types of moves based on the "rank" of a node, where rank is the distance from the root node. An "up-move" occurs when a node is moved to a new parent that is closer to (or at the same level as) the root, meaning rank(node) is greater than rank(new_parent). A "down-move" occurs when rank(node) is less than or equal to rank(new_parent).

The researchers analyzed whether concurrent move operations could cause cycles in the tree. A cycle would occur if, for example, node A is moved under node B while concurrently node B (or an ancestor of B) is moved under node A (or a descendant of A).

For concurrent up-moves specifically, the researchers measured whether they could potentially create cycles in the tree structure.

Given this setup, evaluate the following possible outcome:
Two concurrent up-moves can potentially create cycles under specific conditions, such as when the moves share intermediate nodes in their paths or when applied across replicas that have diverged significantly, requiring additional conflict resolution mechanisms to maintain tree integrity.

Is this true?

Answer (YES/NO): NO